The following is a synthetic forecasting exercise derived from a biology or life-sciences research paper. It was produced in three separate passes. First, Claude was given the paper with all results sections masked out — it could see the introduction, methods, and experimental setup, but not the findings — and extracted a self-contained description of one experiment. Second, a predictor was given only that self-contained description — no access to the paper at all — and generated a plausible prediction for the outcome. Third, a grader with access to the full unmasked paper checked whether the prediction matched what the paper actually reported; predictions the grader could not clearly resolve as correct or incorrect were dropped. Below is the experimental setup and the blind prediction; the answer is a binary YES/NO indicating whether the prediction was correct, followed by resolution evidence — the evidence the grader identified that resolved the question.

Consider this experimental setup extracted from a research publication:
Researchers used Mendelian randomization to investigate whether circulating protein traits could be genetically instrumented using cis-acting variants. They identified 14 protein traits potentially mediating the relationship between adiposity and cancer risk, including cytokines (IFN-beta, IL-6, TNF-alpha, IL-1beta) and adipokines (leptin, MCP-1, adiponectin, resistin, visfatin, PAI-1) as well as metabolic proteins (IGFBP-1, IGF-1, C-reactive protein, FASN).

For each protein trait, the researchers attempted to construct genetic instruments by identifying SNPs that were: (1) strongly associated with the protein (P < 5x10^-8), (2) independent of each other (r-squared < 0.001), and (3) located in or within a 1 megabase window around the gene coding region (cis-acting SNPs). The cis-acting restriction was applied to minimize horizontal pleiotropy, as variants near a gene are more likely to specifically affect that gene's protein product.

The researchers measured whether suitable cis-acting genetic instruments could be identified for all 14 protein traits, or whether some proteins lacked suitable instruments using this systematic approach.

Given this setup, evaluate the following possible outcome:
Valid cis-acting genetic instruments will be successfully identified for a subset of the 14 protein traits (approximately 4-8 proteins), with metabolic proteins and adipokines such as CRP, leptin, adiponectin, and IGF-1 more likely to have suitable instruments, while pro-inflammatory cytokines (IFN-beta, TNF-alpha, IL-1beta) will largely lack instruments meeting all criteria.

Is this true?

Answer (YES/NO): NO